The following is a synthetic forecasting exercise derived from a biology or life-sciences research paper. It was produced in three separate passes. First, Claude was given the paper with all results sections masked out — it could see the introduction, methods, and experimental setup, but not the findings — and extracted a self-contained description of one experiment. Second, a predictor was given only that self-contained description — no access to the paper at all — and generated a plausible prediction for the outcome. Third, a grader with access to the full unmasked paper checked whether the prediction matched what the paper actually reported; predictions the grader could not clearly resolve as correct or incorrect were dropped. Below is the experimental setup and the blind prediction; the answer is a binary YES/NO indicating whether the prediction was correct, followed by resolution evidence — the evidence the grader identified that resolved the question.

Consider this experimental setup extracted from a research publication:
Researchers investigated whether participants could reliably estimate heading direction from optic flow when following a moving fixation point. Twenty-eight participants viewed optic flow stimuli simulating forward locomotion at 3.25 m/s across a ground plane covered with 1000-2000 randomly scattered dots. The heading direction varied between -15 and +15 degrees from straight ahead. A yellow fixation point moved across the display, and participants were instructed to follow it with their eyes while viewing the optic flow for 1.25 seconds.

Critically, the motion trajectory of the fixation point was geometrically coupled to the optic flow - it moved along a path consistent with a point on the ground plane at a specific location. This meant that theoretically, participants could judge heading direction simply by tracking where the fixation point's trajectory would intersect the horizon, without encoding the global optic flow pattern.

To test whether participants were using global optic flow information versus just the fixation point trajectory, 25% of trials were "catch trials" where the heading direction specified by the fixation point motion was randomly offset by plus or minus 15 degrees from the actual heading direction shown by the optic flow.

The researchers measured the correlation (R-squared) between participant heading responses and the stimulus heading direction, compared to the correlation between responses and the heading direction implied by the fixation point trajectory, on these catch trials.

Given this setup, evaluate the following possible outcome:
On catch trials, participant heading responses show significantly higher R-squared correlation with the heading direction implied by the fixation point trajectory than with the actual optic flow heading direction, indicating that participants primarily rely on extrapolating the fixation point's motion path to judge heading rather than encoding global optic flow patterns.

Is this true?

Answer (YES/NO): NO